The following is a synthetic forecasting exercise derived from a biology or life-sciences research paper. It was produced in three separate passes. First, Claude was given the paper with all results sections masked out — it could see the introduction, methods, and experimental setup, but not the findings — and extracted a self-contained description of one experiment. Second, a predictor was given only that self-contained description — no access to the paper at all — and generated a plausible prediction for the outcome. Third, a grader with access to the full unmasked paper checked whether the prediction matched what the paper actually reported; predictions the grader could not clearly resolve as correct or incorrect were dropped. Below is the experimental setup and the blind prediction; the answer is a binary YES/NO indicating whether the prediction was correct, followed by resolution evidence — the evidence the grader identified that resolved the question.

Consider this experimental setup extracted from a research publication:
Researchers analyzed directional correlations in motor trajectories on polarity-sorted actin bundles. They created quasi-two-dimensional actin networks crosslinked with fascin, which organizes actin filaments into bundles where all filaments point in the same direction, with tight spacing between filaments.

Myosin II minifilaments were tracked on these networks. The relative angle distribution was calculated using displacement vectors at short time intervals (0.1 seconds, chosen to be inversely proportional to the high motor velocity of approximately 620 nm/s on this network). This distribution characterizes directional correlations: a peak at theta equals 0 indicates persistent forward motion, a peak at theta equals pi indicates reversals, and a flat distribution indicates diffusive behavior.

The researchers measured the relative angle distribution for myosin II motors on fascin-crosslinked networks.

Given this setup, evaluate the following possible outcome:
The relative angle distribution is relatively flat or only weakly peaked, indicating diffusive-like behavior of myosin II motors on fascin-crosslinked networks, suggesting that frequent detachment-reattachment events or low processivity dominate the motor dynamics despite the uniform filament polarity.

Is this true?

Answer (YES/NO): NO